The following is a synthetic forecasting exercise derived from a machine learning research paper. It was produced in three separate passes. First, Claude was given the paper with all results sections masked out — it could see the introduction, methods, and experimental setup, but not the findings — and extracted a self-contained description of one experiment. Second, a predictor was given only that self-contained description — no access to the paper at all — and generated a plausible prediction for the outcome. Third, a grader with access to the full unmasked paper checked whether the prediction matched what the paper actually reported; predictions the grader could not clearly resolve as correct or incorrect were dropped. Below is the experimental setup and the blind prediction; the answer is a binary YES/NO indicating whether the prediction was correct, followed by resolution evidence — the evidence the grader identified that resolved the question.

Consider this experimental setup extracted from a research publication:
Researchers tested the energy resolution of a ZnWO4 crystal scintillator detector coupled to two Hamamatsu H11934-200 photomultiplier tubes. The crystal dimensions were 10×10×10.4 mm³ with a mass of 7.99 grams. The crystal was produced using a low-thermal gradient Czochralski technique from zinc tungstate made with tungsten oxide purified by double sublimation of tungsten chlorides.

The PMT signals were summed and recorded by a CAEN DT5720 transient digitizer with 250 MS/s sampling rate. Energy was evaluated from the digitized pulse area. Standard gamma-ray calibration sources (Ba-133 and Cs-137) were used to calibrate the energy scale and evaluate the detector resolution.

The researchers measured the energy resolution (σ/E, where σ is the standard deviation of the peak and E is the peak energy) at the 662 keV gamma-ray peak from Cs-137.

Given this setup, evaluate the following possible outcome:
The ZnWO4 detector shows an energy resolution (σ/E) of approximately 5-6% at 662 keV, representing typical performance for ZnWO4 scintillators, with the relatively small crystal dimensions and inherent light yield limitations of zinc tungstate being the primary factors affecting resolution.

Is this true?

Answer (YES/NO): NO